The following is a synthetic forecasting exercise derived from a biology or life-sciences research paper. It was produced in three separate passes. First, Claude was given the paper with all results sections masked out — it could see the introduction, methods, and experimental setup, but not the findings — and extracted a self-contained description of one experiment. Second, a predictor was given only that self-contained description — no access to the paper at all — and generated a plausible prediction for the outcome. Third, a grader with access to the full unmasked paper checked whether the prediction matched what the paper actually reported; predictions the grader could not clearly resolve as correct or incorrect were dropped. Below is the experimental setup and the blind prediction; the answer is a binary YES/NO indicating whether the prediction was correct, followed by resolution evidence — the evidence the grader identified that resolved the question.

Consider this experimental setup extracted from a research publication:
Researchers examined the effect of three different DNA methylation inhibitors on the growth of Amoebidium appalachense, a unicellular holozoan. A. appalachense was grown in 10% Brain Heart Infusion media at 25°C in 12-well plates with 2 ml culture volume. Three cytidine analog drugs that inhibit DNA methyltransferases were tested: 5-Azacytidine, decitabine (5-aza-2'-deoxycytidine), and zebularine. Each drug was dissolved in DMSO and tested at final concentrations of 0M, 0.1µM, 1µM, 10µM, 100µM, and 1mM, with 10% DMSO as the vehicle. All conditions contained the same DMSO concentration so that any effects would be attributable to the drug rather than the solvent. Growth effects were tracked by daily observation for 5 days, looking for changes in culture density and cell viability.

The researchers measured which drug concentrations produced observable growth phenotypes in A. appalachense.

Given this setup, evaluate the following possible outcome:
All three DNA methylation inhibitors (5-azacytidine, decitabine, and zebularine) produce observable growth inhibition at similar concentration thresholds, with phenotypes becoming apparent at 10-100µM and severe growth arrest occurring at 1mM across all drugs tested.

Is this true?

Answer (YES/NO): NO